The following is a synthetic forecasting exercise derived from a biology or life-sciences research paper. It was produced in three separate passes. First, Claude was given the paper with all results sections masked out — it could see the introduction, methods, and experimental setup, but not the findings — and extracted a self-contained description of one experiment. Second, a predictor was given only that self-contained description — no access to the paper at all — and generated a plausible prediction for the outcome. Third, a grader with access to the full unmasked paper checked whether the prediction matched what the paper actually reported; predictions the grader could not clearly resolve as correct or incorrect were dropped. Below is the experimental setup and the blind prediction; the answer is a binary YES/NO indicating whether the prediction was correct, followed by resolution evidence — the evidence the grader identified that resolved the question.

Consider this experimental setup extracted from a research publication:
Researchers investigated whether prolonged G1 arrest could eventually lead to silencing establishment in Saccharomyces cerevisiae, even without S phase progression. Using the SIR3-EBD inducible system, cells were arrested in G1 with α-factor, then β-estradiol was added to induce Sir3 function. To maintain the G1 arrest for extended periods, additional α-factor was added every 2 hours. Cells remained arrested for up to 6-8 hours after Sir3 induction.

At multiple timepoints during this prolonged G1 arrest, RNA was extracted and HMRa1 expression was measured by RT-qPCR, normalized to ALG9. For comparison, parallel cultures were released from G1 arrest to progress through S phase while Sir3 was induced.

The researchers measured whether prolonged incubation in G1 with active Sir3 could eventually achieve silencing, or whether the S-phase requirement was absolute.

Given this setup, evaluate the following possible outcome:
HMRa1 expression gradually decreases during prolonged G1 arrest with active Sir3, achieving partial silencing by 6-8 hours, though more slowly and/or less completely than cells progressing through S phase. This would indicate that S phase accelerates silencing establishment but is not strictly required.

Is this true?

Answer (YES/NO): NO